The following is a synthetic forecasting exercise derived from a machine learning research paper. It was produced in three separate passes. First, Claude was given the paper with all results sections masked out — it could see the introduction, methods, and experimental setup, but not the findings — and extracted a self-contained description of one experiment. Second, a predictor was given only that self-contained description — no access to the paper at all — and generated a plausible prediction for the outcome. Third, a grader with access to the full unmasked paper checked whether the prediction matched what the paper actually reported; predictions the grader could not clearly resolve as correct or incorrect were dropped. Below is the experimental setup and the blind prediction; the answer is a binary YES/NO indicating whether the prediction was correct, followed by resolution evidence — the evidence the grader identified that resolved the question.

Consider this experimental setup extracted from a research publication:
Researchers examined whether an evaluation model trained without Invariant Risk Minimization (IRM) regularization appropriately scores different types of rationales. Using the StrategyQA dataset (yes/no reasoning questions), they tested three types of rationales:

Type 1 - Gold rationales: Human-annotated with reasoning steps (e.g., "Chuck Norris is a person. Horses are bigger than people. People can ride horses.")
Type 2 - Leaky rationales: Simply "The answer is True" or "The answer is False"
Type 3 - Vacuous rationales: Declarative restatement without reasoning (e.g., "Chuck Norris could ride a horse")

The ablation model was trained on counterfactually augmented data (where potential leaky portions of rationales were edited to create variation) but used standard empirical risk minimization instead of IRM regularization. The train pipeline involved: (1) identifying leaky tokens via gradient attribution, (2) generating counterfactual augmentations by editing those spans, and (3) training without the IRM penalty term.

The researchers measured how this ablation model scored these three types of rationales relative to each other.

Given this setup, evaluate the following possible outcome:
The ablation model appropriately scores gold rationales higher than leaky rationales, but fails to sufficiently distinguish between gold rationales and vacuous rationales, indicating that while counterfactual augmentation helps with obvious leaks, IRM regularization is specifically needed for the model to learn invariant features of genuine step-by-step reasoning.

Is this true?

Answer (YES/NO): NO